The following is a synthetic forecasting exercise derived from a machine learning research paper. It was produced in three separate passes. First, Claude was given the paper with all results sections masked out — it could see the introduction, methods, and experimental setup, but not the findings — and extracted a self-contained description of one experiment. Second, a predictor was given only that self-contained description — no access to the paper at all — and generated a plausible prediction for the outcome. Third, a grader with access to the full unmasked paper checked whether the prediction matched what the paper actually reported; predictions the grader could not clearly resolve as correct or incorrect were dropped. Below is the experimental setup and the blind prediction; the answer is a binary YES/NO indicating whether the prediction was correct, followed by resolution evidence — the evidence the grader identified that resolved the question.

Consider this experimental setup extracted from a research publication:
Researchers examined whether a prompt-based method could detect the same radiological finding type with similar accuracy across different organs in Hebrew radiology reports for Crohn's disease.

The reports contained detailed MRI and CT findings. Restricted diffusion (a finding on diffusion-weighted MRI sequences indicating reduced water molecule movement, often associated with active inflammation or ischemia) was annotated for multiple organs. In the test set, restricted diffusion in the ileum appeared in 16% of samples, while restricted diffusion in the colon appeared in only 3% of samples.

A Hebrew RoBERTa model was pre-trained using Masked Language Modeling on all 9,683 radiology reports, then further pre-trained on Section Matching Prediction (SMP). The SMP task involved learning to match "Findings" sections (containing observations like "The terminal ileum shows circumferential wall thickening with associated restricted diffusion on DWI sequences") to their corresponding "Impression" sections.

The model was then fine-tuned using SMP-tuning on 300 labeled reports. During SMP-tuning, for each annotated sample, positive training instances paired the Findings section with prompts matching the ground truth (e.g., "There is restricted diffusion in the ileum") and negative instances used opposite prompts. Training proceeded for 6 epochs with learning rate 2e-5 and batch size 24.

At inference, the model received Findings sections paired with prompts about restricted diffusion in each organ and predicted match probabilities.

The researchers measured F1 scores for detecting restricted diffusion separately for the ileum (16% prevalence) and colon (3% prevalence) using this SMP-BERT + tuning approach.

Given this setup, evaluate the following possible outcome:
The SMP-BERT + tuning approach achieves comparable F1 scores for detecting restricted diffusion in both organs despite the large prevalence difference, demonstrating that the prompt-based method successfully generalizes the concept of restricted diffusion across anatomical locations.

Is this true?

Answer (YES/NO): NO